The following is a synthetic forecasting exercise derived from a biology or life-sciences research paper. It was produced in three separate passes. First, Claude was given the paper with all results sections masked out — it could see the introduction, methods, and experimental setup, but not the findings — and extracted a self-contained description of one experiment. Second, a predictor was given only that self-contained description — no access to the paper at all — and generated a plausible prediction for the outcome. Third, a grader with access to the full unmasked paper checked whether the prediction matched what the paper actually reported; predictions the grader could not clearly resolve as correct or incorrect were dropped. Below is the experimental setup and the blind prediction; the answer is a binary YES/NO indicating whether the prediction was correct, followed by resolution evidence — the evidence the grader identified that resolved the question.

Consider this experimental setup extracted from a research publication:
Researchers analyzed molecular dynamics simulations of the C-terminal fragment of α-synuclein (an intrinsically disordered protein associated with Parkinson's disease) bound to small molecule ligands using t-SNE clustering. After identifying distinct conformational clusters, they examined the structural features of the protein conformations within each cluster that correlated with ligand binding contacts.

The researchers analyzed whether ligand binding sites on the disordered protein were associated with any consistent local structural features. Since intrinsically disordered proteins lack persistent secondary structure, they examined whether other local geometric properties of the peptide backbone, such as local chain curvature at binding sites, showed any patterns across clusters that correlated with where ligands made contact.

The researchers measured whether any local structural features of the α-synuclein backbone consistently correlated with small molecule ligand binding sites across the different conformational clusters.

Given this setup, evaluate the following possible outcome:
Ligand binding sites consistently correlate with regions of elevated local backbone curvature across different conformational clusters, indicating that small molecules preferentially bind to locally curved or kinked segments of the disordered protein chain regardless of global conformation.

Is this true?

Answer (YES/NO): NO